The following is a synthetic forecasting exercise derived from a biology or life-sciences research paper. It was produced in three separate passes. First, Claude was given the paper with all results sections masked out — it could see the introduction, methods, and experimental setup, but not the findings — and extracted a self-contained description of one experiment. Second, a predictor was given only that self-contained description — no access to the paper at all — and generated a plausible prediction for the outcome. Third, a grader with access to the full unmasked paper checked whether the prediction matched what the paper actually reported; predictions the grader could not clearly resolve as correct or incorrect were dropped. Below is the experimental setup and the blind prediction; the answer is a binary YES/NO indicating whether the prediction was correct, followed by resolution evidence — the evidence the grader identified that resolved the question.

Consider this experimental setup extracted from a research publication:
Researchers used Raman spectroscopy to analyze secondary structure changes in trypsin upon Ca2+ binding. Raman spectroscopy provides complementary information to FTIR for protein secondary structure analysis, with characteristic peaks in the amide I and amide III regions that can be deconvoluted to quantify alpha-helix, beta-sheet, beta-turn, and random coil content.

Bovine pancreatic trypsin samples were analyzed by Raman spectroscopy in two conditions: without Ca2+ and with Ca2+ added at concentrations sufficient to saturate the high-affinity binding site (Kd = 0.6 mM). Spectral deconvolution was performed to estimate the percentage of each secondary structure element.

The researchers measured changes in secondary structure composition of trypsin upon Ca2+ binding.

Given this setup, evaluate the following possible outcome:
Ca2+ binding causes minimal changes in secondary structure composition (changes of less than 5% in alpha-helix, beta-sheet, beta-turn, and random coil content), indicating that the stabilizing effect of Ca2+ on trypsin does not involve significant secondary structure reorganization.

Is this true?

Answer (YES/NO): NO